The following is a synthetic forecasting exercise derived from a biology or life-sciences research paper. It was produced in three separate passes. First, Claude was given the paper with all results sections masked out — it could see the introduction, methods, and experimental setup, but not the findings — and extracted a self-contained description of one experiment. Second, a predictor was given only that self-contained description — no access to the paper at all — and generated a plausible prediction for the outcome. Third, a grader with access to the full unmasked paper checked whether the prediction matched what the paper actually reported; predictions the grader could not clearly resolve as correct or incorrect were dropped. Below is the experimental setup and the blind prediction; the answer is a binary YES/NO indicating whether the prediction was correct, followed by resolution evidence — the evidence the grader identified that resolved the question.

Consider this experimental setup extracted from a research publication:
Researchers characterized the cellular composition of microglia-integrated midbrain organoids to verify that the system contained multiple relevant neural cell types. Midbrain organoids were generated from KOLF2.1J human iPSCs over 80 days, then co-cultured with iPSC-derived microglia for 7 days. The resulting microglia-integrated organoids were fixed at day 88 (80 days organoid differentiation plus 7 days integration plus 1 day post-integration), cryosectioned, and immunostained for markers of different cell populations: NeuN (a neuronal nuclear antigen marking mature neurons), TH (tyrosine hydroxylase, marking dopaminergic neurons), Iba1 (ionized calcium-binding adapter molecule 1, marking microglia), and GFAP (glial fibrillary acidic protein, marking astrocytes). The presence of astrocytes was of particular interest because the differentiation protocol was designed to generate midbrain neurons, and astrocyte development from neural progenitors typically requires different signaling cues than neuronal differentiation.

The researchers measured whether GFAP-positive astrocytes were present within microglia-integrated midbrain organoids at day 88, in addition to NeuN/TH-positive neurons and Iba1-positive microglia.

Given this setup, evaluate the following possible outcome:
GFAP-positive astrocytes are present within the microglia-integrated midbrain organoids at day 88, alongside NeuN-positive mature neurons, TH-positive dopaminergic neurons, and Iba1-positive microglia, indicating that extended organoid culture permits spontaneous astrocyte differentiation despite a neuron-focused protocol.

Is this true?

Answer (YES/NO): YES